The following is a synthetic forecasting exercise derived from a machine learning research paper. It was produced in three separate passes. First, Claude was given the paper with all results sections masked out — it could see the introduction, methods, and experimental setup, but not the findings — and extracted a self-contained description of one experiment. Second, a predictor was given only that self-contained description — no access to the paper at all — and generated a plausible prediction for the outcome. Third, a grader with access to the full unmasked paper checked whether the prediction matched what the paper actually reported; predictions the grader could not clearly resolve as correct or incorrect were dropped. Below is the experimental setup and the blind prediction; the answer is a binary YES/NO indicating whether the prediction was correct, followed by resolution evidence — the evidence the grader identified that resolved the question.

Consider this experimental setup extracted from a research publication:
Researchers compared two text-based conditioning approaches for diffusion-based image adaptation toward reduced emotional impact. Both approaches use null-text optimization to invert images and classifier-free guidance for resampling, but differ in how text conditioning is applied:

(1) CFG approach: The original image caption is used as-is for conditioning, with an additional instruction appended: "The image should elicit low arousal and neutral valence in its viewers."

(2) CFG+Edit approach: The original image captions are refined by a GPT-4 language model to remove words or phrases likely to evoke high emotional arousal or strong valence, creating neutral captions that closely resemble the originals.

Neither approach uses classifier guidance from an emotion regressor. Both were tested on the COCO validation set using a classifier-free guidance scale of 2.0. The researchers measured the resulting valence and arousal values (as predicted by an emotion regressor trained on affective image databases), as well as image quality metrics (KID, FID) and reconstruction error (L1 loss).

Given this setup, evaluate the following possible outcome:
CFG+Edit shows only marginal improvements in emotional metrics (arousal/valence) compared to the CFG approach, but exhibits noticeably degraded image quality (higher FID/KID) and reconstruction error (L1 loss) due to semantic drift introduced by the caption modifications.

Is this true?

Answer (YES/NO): NO